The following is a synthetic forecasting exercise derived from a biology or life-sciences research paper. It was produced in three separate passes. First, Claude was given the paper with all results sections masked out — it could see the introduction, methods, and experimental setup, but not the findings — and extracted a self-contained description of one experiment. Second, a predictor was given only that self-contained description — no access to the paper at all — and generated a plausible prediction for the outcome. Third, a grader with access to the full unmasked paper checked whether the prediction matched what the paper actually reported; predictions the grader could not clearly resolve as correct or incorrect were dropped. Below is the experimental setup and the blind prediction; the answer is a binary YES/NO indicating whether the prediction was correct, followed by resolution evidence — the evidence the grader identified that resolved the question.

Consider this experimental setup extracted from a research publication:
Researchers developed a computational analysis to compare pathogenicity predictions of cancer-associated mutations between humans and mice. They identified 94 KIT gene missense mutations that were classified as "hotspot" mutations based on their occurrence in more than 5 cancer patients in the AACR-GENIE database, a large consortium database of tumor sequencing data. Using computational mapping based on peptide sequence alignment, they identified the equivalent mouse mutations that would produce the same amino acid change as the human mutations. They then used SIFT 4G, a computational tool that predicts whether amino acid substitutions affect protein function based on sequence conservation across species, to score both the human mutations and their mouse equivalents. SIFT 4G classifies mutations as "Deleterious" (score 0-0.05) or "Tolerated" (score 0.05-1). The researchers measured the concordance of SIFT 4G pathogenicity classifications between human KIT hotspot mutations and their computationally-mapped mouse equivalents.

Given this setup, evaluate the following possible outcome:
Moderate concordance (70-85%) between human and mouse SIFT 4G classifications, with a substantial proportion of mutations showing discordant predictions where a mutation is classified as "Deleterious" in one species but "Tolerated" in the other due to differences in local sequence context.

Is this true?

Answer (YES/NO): NO